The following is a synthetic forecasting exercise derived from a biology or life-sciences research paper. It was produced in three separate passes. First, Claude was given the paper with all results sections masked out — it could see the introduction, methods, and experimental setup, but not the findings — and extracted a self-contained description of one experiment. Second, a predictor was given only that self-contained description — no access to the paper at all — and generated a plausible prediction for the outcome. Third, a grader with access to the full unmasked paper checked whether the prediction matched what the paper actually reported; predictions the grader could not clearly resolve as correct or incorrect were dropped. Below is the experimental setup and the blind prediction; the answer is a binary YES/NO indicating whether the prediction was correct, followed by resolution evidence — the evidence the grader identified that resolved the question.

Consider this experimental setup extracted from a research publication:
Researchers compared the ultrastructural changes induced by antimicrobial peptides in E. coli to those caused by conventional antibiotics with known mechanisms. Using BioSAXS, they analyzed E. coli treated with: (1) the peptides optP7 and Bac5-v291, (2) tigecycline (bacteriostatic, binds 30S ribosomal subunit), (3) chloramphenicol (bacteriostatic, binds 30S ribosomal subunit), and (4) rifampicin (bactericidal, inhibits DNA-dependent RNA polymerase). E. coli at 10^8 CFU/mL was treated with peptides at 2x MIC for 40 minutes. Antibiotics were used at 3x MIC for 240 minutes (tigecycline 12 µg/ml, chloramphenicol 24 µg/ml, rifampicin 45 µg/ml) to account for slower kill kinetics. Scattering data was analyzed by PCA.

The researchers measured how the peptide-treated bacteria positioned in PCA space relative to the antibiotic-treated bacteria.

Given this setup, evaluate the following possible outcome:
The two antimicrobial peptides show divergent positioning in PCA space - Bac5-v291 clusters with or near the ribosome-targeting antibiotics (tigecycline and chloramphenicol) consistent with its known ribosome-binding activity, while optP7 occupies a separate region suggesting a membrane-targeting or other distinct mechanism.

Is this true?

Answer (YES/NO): NO